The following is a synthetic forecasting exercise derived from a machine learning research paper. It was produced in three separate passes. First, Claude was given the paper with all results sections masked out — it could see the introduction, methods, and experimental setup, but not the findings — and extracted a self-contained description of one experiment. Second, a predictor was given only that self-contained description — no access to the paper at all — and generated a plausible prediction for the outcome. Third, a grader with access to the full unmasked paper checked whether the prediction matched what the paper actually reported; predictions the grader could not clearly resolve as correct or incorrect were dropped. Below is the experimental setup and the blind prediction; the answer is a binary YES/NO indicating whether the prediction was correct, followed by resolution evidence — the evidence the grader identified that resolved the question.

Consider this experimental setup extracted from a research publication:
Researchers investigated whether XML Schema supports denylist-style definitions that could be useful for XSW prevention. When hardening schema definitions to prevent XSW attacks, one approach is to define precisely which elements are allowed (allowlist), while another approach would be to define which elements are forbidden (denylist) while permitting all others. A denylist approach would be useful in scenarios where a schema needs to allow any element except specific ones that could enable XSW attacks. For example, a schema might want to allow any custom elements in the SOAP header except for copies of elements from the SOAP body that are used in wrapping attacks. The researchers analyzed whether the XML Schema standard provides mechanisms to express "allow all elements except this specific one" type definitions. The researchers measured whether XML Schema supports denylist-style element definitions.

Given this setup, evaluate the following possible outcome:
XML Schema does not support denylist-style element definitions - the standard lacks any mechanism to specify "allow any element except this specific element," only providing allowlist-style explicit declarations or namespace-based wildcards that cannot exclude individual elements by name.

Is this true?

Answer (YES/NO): YES